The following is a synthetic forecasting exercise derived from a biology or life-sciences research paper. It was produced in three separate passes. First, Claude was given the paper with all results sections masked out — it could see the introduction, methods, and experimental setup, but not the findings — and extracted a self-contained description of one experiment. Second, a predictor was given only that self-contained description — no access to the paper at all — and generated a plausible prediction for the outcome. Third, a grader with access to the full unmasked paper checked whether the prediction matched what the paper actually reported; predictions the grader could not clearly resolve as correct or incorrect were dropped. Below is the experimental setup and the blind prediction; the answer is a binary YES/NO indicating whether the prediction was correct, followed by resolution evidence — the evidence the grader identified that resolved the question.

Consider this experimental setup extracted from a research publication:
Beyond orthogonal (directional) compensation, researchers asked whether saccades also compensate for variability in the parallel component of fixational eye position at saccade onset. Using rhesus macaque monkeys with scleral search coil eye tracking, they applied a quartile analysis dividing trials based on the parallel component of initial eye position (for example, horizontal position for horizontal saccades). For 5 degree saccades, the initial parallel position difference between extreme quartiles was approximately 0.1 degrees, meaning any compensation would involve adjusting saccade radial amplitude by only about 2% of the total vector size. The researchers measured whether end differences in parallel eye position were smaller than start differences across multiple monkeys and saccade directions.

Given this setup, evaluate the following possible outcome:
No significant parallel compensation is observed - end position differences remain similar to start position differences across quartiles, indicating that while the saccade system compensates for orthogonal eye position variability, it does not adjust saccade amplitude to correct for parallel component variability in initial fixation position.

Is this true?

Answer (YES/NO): NO